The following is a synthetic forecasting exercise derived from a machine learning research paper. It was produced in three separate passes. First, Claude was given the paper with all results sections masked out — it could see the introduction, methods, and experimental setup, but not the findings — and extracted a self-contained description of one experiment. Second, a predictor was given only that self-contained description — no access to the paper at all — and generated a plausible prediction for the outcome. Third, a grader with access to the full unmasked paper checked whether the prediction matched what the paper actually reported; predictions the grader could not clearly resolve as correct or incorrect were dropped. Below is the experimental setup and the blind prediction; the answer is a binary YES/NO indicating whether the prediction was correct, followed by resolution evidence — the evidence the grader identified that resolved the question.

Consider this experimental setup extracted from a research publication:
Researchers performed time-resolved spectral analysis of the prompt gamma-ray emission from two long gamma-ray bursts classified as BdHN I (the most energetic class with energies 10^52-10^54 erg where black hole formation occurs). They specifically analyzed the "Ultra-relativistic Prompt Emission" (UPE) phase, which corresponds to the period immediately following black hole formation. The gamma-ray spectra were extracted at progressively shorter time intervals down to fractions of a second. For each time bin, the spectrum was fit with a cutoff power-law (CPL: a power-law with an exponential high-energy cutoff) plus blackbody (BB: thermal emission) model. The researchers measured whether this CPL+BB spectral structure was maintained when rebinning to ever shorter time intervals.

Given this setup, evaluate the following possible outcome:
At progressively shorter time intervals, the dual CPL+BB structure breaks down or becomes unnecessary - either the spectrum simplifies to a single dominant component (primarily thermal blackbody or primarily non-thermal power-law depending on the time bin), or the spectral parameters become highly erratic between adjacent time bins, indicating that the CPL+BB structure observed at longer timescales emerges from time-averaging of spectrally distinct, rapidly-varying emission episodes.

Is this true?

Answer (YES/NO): NO